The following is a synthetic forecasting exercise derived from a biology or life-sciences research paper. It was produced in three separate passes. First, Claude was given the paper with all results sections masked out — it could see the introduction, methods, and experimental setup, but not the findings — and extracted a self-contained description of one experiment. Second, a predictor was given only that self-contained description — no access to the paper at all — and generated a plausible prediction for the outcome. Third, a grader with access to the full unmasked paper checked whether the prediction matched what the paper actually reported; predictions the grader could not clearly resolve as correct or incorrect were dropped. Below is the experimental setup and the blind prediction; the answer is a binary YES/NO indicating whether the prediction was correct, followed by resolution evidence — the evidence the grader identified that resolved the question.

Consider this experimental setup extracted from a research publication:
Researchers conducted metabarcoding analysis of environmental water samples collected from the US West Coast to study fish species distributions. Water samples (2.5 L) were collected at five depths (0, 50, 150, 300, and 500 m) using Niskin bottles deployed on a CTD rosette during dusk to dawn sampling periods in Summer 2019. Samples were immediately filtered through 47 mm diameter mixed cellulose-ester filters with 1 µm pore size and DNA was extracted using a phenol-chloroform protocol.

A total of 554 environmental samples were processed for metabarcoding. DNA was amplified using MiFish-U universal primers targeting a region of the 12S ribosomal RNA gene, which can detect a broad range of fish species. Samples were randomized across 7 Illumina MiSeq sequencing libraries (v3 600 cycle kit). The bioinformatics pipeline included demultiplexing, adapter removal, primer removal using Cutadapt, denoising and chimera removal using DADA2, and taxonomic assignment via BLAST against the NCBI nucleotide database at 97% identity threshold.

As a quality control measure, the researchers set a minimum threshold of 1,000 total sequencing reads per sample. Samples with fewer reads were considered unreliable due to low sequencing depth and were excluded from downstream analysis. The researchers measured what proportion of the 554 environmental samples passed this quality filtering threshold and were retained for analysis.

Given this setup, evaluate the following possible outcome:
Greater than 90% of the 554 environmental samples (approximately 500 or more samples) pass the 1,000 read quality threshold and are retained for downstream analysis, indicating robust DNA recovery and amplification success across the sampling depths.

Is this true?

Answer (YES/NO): YES